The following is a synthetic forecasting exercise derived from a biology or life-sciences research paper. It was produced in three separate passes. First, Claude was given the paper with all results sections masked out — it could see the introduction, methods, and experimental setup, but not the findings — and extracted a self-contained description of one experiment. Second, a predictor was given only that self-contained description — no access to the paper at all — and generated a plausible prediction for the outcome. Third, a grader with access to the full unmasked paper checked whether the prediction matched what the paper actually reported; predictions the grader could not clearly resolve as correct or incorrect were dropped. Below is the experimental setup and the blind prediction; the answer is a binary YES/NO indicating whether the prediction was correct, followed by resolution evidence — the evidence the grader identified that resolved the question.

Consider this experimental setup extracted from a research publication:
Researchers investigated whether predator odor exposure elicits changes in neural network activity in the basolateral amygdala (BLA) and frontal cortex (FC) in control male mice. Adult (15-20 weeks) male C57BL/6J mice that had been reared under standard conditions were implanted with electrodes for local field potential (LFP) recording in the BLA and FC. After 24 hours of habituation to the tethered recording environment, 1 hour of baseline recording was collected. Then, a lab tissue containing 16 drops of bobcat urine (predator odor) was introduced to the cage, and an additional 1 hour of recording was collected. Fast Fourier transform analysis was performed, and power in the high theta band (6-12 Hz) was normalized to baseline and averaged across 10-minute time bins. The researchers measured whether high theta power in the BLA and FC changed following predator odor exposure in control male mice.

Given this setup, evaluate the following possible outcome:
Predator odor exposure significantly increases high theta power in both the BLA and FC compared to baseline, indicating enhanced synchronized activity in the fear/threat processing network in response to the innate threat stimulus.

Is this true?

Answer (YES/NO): NO